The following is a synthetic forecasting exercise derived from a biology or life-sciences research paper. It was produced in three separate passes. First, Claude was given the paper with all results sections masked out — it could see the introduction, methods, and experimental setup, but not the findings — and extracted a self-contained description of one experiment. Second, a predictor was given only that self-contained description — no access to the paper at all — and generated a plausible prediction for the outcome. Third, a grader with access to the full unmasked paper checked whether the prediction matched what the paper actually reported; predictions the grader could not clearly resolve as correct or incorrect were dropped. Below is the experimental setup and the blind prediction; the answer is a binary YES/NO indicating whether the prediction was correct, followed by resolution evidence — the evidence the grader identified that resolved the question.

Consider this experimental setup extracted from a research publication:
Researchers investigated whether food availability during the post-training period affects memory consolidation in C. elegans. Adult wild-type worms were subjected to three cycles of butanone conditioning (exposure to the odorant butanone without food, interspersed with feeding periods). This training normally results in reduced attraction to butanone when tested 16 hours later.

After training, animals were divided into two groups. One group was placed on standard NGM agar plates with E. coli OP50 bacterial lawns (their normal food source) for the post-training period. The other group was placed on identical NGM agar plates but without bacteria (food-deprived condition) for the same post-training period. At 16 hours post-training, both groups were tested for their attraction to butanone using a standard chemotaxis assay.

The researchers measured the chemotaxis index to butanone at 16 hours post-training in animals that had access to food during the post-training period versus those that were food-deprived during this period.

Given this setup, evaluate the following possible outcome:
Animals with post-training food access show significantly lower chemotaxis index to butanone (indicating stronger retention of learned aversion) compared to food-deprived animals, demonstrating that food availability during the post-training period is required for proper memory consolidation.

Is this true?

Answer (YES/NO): YES